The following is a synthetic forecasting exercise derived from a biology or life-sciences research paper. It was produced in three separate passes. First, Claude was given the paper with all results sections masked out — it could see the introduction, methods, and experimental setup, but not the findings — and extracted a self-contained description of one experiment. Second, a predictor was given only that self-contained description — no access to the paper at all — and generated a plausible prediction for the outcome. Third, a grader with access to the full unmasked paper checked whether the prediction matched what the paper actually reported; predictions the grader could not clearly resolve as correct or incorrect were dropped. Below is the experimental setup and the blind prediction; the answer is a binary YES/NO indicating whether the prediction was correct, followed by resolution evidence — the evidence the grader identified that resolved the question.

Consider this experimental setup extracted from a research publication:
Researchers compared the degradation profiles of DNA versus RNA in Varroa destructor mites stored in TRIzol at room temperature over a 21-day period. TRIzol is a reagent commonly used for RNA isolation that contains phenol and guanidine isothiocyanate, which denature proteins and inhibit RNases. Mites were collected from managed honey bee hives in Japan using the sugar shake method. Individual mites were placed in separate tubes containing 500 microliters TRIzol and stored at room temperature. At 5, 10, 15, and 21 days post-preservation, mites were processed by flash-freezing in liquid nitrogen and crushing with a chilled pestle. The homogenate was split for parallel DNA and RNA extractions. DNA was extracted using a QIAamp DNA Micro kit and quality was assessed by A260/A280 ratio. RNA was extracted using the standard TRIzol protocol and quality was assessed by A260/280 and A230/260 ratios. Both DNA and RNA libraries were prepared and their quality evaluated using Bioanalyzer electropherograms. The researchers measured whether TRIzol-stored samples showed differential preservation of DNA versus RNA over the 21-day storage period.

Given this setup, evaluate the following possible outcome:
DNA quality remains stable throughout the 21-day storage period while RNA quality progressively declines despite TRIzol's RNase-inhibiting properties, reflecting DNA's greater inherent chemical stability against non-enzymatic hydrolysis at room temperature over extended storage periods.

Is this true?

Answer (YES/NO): NO